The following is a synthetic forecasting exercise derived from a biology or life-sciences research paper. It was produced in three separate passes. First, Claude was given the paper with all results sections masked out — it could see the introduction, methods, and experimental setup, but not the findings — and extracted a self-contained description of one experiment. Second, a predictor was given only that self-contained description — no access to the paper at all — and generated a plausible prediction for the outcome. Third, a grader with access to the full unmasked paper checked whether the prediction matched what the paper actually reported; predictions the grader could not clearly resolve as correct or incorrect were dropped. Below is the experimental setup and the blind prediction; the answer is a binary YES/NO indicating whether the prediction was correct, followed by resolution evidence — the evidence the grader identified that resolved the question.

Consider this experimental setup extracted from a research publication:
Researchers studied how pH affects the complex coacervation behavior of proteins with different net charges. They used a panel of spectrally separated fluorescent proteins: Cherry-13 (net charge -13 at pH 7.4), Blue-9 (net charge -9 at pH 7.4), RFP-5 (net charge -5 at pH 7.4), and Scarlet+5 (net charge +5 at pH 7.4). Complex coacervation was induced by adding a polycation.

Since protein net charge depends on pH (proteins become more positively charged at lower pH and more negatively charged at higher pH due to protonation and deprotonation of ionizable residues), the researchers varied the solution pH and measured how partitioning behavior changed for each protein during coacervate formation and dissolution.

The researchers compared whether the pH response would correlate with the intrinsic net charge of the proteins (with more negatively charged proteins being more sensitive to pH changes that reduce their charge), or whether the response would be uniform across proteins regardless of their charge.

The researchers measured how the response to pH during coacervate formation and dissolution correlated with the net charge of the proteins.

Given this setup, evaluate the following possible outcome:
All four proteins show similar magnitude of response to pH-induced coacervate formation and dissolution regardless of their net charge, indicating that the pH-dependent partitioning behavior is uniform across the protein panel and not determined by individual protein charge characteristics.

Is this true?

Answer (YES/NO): NO